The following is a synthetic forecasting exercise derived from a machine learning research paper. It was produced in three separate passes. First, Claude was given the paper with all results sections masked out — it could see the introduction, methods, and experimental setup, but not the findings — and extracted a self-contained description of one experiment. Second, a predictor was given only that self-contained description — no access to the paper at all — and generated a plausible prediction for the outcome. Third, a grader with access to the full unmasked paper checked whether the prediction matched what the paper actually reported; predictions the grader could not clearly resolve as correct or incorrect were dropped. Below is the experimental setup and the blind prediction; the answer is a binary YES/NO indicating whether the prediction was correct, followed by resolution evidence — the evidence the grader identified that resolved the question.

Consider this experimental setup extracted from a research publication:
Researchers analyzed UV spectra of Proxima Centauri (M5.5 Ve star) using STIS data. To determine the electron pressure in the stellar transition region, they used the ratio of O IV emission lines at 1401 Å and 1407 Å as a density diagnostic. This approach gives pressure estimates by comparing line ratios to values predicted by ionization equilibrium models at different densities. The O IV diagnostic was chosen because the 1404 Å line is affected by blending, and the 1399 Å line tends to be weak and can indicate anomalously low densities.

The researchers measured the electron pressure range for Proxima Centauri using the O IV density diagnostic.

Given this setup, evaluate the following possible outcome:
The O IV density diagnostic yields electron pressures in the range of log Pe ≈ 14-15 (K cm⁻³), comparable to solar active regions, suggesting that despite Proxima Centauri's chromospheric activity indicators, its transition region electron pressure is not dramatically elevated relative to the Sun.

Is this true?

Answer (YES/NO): NO